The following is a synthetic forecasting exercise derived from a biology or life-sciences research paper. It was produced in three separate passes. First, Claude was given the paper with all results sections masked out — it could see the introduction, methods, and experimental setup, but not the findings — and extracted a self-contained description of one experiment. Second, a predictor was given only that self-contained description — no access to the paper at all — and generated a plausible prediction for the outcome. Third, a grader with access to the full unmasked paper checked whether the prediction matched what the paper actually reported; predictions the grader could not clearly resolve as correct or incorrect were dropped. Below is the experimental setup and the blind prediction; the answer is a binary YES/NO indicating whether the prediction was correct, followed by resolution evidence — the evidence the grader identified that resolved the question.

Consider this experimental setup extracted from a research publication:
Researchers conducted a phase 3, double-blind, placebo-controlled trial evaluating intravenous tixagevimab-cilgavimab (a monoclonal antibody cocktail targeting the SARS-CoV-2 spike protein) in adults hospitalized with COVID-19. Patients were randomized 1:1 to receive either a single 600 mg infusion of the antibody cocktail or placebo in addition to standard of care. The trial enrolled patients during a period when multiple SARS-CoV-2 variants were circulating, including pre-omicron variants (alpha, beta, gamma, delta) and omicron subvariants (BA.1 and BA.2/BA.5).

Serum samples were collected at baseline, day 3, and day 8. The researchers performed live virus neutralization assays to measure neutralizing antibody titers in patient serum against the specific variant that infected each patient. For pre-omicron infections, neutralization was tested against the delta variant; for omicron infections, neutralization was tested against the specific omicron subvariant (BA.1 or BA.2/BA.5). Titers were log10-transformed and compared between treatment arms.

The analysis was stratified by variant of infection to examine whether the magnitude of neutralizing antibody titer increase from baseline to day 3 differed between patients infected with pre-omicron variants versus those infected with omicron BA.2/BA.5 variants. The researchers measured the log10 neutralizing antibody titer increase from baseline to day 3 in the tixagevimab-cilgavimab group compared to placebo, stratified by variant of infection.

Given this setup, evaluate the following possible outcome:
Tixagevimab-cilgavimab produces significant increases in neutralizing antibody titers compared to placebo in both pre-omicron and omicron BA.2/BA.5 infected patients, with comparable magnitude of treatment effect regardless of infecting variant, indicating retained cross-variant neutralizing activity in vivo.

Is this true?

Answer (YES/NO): NO